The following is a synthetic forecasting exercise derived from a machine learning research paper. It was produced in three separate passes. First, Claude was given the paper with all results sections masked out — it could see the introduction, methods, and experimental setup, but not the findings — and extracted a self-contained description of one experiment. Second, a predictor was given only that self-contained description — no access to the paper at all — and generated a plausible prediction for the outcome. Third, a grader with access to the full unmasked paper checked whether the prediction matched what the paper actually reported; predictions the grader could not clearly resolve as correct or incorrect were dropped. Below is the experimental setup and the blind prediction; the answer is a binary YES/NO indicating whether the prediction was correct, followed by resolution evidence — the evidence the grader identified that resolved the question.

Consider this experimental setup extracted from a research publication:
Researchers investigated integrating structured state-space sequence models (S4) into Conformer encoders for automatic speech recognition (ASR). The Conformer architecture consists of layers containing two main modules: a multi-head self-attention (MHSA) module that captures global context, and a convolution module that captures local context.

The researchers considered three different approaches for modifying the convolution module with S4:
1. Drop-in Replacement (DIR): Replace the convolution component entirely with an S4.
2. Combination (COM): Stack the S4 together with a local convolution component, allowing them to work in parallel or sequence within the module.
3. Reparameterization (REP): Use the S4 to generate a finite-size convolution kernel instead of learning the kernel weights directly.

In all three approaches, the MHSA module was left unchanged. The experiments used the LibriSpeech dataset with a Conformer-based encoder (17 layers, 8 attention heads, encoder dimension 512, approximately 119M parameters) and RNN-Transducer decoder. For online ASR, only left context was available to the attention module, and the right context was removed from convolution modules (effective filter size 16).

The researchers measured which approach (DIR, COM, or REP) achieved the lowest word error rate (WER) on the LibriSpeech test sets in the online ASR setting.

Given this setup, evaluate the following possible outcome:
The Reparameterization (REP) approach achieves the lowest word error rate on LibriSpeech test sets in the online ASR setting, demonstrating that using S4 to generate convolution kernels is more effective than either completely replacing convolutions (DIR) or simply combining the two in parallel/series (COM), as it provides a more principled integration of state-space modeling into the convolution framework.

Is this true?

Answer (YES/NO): NO